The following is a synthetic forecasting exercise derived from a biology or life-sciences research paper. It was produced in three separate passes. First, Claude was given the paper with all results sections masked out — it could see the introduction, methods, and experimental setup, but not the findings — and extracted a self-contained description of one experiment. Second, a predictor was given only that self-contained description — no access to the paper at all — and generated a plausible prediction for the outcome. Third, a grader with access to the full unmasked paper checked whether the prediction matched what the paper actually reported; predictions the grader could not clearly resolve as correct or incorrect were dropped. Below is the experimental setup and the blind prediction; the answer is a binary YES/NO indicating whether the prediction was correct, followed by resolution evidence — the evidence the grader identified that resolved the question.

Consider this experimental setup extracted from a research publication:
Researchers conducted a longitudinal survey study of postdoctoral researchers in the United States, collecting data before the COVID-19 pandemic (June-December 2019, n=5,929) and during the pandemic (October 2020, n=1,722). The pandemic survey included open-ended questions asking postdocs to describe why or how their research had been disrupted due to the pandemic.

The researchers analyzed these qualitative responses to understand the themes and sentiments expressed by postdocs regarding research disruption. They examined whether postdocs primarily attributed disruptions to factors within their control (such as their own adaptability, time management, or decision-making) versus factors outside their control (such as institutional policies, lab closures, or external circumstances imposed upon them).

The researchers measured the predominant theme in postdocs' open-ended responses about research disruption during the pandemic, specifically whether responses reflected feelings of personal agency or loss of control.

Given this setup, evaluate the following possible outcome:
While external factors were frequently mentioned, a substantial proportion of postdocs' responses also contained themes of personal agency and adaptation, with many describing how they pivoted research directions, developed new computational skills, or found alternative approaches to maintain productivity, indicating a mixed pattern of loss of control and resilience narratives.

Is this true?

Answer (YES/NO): NO